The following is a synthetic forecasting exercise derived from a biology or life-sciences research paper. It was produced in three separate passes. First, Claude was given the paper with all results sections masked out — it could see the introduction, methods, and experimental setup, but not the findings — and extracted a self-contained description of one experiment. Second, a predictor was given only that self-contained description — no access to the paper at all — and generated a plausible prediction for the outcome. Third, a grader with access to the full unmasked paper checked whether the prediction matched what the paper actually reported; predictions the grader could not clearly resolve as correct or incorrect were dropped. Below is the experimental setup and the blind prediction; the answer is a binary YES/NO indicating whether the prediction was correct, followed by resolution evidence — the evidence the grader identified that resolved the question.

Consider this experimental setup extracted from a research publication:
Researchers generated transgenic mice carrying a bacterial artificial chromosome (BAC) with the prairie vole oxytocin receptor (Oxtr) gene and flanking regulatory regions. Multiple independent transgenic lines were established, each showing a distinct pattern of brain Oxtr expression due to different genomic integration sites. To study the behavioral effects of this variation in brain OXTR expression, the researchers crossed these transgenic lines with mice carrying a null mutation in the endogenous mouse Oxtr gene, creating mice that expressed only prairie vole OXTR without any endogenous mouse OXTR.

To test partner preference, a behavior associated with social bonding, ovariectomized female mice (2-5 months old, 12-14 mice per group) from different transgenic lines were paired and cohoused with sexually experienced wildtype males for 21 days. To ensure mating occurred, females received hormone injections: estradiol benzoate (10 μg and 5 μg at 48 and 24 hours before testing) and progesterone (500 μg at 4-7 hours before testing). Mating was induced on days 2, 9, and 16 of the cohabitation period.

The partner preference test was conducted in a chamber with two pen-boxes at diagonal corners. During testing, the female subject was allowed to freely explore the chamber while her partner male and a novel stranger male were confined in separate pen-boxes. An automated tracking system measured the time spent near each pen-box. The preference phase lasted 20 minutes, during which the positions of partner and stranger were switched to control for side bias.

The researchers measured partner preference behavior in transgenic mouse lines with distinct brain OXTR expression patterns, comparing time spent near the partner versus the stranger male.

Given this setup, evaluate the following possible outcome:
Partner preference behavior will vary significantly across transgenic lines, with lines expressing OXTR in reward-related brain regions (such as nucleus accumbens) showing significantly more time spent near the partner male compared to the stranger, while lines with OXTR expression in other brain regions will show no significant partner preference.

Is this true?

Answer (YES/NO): NO